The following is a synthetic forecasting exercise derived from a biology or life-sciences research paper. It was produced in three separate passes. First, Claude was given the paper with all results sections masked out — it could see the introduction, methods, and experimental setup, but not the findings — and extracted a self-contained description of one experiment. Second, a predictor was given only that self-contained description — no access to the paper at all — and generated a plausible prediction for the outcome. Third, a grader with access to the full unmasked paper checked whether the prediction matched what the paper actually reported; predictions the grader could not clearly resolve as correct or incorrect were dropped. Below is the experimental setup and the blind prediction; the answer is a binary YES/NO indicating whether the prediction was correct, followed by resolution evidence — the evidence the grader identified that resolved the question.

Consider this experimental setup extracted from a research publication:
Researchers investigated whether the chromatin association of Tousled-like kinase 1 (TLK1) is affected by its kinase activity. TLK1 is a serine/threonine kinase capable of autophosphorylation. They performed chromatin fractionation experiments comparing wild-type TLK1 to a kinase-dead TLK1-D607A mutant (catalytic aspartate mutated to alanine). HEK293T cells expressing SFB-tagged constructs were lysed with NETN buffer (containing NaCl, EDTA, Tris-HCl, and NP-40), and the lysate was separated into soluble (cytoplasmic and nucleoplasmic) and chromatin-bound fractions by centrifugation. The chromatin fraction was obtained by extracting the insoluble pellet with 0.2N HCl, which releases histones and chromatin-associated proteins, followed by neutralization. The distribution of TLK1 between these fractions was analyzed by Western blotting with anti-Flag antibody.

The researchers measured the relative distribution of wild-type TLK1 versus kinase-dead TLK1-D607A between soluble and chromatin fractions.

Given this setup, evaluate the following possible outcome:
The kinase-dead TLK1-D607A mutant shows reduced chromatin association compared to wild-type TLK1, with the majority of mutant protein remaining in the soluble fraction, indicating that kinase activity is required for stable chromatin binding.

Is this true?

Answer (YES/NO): NO